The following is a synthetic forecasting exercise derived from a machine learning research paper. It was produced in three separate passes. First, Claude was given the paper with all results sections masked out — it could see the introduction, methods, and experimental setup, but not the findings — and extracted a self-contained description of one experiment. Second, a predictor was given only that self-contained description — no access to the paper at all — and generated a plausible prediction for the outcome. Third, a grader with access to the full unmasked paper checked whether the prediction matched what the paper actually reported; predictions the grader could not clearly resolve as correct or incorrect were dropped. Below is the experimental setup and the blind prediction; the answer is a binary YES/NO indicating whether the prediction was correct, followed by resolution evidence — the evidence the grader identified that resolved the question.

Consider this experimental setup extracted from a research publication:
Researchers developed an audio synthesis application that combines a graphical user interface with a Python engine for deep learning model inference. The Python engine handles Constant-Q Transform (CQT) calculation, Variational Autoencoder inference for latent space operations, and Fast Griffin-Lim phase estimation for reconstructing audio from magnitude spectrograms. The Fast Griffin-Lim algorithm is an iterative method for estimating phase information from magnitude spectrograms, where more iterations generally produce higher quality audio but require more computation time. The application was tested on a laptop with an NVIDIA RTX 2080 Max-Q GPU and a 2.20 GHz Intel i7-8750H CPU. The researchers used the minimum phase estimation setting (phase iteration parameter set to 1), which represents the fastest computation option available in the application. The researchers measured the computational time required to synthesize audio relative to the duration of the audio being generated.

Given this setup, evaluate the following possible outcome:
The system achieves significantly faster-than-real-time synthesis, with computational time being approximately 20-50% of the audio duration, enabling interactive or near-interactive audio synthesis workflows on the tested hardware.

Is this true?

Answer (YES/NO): YES